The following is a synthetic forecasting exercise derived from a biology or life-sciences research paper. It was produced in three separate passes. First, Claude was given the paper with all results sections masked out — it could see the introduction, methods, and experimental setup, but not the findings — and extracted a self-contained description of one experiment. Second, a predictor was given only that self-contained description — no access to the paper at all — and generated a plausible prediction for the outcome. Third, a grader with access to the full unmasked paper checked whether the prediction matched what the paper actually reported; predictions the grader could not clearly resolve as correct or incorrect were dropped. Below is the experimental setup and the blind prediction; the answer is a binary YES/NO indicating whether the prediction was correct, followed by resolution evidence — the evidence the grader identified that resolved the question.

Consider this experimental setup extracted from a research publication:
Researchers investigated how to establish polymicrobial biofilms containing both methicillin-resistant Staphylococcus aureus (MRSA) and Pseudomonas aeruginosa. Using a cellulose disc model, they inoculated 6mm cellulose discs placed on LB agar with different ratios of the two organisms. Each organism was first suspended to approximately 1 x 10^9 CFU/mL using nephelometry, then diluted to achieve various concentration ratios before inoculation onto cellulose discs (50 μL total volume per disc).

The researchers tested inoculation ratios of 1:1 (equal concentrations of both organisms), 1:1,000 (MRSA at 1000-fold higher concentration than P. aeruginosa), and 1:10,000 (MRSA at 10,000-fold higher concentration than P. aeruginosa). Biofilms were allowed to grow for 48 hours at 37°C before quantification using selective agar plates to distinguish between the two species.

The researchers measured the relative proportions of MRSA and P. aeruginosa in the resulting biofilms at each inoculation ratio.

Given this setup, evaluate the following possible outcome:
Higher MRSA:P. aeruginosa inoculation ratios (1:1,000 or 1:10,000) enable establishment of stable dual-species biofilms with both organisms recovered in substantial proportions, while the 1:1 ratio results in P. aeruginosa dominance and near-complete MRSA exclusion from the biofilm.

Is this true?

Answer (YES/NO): NO